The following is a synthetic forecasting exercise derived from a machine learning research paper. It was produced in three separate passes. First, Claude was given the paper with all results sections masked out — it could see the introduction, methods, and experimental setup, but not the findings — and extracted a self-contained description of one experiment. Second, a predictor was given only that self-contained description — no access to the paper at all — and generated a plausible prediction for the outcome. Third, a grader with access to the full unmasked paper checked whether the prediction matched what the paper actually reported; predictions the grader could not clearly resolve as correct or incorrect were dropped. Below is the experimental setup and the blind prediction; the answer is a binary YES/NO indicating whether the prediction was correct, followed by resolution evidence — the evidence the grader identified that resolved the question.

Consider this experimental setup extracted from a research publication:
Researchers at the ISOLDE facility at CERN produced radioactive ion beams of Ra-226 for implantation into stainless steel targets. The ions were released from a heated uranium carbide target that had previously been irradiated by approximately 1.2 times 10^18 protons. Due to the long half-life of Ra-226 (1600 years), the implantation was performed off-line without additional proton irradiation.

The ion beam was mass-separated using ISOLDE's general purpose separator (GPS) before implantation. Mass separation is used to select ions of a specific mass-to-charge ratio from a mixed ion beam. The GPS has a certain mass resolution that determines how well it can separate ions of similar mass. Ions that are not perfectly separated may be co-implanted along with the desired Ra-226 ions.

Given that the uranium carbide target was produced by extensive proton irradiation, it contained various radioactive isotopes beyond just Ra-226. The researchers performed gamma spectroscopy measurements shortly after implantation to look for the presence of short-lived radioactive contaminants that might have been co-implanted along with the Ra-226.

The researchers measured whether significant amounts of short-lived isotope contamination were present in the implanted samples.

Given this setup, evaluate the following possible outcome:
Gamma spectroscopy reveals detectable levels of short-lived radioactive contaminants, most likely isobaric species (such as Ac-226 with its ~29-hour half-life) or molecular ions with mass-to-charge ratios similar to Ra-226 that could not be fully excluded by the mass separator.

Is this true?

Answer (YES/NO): NO